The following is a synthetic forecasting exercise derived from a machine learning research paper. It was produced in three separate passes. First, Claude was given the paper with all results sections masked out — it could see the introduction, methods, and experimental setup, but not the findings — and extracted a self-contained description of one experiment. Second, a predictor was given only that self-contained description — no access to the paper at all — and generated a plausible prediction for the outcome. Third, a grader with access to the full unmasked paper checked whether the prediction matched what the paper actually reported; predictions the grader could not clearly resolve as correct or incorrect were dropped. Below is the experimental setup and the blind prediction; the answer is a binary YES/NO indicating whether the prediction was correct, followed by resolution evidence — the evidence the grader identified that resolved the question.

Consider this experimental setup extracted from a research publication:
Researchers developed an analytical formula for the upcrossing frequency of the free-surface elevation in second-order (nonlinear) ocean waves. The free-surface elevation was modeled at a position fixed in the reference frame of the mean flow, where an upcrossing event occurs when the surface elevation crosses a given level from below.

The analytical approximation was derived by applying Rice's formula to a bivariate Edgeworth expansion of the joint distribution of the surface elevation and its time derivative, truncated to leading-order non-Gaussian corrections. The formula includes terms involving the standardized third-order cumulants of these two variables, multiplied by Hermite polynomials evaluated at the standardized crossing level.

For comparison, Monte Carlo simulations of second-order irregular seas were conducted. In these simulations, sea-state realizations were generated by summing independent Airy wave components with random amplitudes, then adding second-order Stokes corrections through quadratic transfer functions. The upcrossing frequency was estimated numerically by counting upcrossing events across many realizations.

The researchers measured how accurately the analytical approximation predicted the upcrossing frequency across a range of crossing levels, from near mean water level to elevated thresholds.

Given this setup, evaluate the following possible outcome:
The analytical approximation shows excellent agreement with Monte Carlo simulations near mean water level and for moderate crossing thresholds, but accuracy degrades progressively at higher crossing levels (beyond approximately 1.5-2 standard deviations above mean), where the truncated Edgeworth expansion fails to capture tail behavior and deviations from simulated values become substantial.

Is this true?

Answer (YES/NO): NO